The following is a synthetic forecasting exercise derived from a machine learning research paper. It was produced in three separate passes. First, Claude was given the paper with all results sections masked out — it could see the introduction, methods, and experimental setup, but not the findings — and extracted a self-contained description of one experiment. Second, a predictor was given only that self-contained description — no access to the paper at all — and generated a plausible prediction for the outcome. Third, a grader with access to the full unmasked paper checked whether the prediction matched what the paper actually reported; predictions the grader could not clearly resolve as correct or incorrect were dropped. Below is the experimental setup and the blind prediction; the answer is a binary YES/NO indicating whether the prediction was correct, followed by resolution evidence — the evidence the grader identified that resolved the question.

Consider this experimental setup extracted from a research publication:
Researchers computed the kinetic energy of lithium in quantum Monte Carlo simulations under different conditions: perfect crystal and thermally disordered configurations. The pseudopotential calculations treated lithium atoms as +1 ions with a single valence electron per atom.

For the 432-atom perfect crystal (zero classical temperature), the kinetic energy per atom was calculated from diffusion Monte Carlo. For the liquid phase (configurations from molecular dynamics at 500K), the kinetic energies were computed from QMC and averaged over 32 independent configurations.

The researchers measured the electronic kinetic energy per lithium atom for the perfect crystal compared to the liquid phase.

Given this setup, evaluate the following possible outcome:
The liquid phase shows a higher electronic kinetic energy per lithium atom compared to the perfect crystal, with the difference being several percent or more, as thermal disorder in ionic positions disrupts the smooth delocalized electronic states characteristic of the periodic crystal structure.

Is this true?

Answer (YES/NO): NO